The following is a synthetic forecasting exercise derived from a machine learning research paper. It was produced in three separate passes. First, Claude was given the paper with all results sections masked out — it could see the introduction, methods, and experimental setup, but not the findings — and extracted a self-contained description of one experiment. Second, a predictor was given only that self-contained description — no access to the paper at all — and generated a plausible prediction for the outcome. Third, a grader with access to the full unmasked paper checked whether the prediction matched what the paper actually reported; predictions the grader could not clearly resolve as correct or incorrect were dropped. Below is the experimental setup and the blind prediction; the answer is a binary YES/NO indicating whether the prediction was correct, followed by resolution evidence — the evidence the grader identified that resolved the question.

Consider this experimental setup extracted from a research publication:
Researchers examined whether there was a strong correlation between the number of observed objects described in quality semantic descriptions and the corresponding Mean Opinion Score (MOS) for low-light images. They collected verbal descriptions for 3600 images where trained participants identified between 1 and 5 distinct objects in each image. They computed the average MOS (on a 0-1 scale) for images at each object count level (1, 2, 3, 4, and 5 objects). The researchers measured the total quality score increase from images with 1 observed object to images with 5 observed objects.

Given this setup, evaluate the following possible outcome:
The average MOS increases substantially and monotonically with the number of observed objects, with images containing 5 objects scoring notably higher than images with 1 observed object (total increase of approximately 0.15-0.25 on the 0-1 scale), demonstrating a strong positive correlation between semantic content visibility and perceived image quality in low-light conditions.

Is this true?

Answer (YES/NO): NO